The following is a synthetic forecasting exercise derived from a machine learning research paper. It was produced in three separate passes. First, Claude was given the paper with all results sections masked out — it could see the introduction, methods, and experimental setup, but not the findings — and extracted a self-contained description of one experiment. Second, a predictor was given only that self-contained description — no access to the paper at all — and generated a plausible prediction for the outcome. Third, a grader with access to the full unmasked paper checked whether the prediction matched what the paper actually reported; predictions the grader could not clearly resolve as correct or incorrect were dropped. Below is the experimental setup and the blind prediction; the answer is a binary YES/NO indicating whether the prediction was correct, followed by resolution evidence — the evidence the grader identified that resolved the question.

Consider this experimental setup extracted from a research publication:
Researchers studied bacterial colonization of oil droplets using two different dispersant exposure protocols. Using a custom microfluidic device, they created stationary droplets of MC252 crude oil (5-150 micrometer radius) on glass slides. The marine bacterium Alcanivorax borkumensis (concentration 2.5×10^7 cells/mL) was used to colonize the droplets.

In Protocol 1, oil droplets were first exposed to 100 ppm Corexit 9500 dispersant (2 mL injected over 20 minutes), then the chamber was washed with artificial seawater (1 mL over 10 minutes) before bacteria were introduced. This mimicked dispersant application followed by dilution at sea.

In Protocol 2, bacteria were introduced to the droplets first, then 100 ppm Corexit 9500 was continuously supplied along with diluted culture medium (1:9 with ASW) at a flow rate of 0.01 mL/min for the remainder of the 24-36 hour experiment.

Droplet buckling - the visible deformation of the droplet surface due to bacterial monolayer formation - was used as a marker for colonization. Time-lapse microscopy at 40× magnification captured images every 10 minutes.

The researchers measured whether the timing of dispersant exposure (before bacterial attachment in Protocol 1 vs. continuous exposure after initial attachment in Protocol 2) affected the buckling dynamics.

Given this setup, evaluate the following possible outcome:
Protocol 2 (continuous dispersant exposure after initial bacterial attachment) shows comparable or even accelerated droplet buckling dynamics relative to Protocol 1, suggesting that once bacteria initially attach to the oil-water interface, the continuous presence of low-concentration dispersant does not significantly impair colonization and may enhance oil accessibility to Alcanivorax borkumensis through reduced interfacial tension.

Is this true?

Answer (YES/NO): NO